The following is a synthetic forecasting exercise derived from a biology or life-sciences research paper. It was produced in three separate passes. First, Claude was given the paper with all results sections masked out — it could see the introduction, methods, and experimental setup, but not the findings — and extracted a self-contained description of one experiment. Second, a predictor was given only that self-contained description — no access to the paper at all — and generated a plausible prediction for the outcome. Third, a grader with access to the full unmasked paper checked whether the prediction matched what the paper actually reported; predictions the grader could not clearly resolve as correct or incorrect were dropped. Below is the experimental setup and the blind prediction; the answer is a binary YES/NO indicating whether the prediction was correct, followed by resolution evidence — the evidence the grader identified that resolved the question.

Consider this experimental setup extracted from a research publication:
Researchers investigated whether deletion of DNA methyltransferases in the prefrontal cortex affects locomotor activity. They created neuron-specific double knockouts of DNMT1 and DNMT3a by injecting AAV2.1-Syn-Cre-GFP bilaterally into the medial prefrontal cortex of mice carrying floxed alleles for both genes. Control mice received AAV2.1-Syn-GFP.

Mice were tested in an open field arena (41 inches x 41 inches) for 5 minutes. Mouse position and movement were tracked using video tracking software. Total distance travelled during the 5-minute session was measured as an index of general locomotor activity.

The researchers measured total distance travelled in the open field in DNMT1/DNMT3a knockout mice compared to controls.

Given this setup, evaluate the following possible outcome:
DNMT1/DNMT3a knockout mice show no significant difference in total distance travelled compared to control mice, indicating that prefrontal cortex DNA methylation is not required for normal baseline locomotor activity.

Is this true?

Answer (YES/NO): YES